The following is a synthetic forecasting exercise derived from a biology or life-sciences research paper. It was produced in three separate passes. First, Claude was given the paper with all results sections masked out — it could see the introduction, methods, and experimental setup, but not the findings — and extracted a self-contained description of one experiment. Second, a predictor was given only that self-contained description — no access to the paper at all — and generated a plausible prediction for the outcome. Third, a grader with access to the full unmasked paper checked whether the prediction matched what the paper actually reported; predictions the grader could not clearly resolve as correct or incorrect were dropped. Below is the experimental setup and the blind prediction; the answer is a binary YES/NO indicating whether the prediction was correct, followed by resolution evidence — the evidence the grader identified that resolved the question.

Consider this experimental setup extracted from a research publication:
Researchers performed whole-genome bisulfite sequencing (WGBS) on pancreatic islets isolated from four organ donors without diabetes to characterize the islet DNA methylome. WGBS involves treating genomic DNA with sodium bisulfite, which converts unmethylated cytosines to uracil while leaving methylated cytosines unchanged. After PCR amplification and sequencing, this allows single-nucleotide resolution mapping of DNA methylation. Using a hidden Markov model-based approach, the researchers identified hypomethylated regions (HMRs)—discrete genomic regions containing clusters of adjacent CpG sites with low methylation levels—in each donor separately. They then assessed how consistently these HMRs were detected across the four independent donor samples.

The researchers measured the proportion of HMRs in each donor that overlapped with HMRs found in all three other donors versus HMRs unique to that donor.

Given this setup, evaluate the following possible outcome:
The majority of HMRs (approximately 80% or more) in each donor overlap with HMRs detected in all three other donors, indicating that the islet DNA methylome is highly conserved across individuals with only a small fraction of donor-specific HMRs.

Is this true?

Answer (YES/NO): NO